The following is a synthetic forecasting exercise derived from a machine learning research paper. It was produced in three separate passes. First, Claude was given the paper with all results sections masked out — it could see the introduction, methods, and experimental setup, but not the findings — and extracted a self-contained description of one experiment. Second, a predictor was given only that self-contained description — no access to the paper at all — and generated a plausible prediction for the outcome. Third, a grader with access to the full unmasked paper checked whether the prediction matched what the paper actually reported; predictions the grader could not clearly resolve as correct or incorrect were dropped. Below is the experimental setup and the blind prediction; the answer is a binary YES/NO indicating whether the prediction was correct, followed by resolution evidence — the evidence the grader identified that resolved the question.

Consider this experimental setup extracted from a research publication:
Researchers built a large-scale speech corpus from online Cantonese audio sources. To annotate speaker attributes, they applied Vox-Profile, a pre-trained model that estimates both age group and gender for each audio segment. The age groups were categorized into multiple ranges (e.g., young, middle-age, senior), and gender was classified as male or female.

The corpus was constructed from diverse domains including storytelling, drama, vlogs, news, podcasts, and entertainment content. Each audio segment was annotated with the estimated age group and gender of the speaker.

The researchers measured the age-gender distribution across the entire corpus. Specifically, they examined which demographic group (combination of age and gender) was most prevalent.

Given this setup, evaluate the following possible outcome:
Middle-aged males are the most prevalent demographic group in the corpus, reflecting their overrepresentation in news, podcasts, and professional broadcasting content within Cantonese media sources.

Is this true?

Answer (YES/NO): YES